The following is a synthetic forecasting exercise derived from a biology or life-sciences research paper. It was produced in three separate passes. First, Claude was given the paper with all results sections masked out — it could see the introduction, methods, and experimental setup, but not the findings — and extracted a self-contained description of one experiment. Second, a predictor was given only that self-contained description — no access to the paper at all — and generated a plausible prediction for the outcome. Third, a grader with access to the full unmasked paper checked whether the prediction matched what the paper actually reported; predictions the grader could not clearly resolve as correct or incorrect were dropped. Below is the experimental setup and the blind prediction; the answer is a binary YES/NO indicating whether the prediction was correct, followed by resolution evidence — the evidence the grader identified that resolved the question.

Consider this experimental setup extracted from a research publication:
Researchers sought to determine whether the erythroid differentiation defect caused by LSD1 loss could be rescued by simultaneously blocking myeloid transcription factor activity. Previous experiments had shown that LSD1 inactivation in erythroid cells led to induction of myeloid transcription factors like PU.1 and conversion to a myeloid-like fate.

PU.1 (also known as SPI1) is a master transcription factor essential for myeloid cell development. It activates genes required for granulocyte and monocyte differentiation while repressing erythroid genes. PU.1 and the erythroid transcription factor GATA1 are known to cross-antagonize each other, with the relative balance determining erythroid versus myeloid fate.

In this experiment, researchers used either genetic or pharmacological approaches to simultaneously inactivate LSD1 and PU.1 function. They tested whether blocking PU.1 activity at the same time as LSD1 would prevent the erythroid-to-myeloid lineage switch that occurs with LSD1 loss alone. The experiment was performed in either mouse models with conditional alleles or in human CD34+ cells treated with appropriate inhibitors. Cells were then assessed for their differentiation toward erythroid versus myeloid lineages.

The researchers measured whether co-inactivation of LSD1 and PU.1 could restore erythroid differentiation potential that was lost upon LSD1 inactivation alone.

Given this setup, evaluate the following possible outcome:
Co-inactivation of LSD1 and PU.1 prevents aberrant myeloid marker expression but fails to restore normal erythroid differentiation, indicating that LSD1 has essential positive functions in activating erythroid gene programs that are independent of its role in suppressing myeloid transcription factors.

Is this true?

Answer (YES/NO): NO